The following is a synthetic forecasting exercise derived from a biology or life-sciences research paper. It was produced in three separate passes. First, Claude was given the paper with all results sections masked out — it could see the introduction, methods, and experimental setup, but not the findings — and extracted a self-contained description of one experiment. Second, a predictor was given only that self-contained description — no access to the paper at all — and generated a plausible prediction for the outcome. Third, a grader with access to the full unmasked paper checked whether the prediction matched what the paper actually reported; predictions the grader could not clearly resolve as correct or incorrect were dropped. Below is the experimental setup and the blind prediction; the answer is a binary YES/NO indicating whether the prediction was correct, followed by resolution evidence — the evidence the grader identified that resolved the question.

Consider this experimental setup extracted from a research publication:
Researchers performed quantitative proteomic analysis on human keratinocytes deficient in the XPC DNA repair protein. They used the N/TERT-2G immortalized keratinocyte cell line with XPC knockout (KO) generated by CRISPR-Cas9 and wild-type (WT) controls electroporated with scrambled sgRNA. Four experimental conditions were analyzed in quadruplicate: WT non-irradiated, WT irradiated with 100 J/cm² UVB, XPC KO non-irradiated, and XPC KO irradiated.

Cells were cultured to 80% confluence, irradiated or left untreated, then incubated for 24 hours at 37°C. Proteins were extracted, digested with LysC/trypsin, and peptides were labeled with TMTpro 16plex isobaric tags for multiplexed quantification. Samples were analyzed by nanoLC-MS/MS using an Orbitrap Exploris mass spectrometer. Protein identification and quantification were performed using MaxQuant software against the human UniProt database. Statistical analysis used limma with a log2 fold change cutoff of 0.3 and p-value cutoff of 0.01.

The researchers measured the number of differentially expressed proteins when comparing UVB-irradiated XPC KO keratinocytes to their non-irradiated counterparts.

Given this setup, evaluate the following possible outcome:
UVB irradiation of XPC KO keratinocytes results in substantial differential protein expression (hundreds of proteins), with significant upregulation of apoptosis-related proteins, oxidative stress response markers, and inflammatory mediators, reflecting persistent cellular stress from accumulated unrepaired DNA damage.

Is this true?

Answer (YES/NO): NO